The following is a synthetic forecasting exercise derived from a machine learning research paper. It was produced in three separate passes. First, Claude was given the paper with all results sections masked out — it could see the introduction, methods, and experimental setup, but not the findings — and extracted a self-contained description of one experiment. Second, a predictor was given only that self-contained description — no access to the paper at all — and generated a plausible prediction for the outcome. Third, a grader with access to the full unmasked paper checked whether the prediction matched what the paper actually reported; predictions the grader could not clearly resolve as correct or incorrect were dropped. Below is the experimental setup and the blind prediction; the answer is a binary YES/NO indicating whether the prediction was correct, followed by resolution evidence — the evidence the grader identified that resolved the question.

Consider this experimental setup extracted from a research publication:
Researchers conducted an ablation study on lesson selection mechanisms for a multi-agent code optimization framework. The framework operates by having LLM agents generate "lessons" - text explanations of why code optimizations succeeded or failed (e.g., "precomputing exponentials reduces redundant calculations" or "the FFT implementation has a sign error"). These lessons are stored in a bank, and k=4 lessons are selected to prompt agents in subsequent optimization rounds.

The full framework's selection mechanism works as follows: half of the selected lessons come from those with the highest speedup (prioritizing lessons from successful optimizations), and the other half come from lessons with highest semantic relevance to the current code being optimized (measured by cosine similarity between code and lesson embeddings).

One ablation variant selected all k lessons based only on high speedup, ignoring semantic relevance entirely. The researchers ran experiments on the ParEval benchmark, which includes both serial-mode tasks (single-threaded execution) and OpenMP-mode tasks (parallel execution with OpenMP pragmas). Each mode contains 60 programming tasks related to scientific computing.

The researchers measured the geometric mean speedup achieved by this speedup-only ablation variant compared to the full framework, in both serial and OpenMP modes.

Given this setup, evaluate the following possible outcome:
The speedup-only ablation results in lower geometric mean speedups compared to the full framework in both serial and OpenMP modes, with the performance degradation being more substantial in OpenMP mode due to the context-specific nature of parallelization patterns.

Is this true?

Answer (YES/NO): YES